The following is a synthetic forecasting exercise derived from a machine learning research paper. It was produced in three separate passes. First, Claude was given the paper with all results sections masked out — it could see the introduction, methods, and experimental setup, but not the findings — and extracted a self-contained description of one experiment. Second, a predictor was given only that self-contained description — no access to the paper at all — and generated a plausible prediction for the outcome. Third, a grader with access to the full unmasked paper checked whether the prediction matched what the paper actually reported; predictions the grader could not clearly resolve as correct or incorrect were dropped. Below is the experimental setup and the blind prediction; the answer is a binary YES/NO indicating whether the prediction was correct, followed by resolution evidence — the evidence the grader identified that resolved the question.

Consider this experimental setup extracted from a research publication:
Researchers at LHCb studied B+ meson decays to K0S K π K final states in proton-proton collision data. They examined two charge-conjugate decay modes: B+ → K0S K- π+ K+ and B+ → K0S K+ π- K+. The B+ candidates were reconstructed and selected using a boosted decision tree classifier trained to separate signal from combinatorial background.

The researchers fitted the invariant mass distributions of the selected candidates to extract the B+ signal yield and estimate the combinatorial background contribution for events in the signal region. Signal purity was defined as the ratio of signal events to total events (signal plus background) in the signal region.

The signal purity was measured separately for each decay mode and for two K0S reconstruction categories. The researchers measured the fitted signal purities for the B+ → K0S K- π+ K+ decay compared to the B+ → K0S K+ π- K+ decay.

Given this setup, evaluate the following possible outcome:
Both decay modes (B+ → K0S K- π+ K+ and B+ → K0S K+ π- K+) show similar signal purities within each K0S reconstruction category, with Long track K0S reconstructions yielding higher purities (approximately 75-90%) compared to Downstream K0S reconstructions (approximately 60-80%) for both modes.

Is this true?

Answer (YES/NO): NO